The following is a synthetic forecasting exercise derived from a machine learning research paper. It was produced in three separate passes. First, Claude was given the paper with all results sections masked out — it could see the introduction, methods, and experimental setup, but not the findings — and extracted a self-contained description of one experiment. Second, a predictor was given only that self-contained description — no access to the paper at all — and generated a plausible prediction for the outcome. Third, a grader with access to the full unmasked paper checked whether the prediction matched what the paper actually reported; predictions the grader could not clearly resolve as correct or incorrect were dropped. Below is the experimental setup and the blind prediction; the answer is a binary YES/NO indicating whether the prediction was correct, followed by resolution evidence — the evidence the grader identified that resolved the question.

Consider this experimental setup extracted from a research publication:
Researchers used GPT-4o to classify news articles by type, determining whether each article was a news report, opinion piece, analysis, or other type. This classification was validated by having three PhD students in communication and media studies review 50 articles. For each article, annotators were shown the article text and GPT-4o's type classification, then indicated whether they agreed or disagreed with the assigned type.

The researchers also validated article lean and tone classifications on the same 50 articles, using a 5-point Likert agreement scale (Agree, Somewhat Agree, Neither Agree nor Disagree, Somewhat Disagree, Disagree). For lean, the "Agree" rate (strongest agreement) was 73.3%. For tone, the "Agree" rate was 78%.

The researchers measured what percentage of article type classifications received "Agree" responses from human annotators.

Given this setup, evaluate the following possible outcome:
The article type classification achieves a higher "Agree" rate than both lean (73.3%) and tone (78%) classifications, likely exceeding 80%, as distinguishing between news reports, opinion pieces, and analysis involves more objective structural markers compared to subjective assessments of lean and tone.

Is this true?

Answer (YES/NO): YES